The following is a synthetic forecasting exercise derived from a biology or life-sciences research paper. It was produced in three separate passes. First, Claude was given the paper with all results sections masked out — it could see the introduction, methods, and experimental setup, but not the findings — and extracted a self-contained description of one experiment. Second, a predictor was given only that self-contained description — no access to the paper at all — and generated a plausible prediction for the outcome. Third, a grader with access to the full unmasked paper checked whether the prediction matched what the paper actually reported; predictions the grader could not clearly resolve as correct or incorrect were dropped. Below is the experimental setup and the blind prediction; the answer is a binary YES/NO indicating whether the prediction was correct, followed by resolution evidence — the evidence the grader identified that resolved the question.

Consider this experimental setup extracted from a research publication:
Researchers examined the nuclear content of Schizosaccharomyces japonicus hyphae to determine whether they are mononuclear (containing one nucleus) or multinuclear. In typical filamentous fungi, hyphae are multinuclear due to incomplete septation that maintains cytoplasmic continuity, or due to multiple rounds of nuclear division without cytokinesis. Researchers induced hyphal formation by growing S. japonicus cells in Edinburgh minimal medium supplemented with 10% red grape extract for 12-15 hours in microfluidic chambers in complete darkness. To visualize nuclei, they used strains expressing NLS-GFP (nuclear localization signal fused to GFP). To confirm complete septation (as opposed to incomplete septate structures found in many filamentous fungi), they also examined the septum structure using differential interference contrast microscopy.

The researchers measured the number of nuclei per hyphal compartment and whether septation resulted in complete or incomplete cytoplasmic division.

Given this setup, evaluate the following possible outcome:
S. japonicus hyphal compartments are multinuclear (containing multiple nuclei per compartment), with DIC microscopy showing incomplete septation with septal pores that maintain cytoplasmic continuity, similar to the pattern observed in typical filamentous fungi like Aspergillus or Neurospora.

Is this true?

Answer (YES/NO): NO